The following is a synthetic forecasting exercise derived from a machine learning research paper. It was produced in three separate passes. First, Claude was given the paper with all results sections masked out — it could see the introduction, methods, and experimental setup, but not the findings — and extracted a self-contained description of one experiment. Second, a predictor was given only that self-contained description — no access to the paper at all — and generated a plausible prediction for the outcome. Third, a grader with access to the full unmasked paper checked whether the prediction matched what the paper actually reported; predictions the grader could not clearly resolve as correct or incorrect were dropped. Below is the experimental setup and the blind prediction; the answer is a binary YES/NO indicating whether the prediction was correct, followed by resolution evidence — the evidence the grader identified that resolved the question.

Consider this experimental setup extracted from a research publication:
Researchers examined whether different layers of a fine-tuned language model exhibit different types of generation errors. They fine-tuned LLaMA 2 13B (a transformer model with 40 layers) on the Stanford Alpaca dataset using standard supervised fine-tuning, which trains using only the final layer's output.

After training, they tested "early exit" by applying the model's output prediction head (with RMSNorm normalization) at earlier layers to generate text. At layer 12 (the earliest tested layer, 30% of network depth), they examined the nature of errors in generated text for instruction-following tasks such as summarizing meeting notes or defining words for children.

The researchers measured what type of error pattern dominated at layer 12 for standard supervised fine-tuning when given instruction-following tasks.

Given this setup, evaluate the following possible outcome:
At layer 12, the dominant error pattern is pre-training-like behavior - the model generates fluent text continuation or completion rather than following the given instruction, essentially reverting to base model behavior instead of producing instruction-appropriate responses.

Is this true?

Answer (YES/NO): NO